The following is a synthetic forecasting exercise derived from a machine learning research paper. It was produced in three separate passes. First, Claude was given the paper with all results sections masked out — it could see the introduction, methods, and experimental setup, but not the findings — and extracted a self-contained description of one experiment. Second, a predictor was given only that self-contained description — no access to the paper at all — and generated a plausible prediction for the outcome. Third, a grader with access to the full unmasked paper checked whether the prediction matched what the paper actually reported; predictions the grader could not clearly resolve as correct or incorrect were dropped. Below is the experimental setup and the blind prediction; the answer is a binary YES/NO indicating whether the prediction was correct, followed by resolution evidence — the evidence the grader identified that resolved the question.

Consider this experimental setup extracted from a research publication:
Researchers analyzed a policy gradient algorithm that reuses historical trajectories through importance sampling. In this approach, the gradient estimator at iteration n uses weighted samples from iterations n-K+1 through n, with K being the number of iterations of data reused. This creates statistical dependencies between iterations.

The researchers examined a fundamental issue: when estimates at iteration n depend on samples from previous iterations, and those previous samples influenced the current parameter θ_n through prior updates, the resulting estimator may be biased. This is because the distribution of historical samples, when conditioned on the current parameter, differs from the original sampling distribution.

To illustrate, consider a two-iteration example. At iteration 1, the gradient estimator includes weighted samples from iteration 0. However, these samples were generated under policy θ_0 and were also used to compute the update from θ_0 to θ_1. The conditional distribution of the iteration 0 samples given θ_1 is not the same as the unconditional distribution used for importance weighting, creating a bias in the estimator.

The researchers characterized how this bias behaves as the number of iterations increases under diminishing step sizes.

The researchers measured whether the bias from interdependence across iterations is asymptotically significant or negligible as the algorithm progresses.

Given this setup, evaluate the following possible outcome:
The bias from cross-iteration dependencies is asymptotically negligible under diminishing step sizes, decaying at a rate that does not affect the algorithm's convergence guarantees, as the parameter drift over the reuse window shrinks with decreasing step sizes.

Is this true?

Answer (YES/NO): YES